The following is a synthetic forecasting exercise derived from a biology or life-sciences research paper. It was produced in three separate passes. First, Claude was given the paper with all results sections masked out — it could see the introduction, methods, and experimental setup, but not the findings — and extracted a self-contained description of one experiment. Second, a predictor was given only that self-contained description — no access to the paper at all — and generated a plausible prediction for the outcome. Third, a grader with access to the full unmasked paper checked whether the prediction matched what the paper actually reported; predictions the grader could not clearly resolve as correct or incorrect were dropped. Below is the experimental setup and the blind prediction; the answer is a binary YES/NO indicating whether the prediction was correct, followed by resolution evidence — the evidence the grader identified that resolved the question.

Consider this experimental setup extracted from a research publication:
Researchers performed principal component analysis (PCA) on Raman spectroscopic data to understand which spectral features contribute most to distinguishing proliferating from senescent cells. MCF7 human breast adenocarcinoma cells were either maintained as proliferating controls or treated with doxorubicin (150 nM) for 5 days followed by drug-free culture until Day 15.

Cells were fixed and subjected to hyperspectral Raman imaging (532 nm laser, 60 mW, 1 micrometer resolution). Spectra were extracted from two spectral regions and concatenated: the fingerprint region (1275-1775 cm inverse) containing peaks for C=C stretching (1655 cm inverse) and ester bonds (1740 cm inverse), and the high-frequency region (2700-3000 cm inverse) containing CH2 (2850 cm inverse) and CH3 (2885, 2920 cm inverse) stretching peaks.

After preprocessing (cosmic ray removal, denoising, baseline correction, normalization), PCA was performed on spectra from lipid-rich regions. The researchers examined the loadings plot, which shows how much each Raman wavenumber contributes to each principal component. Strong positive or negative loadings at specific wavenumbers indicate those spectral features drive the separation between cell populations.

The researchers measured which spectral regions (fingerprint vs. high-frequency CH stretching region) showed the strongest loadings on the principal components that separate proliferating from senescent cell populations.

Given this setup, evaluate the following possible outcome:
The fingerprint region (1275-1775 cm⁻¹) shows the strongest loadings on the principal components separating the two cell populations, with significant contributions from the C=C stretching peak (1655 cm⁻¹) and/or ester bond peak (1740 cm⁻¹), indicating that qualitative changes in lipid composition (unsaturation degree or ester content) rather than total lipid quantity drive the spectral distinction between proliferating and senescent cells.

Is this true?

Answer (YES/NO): NO